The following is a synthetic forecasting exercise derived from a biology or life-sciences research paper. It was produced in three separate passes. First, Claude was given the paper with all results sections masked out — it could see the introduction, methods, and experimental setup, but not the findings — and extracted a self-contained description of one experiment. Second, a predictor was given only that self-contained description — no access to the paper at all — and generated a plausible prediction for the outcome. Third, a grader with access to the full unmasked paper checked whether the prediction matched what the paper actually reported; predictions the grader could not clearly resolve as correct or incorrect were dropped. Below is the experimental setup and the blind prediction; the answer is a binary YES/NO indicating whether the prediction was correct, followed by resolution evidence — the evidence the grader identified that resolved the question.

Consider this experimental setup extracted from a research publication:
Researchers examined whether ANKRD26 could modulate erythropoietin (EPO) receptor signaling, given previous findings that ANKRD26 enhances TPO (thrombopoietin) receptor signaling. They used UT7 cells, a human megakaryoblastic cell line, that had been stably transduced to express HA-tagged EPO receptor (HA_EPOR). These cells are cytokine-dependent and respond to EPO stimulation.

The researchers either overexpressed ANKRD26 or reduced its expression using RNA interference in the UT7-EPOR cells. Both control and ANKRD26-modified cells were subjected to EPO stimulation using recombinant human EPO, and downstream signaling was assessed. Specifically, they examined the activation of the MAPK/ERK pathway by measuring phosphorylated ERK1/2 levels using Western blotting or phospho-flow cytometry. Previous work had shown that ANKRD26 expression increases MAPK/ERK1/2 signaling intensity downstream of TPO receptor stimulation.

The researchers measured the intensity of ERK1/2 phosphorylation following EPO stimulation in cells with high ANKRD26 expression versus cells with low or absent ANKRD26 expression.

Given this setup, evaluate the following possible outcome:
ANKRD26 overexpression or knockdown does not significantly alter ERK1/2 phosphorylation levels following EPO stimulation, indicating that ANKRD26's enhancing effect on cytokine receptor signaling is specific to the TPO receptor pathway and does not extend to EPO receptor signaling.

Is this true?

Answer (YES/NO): NO